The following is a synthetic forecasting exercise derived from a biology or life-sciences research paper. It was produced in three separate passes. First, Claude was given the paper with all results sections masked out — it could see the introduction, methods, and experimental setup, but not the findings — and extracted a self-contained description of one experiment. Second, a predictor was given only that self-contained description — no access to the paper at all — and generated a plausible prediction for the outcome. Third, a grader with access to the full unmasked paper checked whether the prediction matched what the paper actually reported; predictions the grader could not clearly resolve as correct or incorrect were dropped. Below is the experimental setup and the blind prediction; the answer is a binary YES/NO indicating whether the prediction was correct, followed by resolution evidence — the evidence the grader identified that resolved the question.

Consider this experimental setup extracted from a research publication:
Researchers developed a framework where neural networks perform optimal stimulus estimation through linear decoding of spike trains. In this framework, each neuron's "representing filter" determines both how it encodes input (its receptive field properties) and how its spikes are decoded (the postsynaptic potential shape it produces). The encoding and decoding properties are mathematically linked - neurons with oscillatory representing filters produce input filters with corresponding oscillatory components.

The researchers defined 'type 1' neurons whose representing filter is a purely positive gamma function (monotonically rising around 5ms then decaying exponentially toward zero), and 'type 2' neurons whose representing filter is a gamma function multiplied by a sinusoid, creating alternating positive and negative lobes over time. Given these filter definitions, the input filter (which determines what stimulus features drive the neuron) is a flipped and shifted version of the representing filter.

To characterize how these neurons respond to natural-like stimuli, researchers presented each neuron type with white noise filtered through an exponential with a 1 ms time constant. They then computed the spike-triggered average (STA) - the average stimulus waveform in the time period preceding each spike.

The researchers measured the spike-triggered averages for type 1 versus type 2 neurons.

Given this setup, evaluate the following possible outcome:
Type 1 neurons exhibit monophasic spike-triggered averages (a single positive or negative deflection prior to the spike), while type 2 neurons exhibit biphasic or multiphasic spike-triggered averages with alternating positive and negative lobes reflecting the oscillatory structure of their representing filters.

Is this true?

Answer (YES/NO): YES